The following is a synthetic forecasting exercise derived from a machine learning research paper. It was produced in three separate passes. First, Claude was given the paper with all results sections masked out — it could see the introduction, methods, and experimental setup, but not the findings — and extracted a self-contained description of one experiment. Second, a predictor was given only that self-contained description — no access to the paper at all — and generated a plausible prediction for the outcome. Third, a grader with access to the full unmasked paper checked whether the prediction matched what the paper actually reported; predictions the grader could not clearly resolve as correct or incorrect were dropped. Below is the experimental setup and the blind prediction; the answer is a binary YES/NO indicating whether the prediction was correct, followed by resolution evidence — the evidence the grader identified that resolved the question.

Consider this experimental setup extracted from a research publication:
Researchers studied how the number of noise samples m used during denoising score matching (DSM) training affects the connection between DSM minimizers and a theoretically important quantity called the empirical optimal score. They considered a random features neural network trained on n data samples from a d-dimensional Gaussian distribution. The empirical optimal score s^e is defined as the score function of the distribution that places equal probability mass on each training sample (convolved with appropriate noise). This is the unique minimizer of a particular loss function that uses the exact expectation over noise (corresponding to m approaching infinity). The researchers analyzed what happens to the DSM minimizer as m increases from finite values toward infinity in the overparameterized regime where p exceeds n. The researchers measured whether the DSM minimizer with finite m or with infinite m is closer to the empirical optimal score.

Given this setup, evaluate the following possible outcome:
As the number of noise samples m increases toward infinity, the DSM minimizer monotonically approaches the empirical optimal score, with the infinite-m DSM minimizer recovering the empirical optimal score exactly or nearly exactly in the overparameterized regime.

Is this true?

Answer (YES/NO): YES